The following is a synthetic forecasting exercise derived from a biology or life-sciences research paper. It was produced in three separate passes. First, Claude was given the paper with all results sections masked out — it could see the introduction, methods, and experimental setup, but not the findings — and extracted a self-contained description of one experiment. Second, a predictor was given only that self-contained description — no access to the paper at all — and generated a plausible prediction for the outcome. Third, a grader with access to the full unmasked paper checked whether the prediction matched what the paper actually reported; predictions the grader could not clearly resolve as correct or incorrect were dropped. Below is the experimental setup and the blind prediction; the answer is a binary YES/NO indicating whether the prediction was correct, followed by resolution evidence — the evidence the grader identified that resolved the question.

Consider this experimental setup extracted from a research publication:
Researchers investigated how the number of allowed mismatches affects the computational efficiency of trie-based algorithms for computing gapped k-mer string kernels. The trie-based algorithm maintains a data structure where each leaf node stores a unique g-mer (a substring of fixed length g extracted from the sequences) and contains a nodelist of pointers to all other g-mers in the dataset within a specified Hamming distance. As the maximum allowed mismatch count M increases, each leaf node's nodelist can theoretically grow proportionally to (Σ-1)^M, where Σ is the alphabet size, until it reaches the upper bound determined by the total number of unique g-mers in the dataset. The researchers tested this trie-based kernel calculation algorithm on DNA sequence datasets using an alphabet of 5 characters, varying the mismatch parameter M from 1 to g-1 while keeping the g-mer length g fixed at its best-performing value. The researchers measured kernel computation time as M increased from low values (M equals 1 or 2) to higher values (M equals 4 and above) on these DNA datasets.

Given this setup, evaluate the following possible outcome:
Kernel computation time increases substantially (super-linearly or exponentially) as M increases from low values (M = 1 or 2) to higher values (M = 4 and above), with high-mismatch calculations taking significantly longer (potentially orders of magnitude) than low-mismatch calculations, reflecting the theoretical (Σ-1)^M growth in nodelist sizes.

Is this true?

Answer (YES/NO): YES